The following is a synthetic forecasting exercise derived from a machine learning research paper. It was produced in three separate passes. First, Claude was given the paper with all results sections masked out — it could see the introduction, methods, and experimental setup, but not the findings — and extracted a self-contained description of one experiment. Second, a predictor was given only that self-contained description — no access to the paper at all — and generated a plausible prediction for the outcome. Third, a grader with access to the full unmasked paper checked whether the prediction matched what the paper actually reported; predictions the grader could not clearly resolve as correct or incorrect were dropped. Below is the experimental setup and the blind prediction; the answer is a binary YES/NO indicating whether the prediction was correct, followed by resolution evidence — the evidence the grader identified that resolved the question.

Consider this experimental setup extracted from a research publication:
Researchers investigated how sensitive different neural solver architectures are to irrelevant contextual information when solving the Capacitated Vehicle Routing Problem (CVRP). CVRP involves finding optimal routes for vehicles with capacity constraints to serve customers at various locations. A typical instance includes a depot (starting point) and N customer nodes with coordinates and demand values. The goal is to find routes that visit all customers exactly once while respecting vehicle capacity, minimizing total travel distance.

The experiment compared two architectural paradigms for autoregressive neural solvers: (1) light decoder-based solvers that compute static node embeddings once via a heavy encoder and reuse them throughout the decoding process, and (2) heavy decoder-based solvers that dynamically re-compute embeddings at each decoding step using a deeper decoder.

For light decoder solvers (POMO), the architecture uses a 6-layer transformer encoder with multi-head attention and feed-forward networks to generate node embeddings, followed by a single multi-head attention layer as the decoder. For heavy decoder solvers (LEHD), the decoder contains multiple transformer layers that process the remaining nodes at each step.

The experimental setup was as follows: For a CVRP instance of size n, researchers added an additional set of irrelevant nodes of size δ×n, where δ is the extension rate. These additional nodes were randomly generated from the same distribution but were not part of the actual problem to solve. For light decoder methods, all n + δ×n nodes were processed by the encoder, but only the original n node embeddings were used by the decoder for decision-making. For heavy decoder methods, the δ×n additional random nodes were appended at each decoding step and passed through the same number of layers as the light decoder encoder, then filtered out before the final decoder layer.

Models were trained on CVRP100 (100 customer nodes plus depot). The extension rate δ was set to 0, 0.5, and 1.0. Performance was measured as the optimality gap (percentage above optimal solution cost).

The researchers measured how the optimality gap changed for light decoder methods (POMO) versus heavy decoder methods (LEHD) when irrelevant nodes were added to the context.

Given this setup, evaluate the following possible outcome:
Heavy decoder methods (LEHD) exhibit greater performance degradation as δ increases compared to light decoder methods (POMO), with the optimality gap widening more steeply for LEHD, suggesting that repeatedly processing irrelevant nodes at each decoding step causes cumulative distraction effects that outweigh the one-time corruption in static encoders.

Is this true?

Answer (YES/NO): YES